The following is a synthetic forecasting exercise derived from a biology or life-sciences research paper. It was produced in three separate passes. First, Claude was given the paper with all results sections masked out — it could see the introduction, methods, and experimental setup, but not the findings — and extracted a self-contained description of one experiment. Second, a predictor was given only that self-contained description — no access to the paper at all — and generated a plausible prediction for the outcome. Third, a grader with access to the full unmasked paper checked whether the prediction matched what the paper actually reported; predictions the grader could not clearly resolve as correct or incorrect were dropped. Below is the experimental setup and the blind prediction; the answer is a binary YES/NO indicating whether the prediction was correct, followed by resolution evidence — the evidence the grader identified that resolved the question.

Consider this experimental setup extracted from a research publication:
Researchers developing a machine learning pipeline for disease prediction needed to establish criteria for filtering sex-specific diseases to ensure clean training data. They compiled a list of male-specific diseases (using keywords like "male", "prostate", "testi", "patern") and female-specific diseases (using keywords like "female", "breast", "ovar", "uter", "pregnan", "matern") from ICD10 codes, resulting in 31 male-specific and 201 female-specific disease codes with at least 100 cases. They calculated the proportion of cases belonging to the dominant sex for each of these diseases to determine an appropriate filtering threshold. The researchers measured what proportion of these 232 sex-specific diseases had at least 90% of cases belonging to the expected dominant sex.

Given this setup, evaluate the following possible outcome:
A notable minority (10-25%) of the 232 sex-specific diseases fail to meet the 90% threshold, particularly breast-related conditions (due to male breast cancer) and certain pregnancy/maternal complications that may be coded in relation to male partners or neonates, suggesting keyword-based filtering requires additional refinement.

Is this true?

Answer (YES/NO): NO